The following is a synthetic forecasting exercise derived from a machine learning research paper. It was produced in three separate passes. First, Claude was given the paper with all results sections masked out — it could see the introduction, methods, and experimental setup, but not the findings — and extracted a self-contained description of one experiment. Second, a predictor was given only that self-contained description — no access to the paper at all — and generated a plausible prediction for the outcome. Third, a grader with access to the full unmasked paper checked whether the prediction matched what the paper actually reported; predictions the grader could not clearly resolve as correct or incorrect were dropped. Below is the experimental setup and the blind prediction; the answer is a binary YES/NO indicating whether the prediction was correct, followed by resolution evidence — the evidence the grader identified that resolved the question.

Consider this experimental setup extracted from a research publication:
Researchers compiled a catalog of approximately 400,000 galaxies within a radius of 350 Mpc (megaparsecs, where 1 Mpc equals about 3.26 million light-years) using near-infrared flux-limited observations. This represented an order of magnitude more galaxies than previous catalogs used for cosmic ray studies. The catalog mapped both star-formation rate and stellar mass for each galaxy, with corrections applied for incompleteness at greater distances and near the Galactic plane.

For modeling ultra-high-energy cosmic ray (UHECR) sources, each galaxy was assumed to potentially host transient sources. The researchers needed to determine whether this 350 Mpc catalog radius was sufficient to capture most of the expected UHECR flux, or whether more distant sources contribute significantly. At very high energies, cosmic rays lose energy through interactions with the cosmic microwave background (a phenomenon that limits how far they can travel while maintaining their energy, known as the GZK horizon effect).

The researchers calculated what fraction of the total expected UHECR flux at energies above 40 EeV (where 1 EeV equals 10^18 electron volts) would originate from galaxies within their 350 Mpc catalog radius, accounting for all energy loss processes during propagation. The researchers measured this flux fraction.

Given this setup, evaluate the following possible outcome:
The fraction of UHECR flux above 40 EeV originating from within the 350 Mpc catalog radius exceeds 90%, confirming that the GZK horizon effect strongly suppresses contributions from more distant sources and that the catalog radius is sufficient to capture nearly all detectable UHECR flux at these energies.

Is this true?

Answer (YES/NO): YES